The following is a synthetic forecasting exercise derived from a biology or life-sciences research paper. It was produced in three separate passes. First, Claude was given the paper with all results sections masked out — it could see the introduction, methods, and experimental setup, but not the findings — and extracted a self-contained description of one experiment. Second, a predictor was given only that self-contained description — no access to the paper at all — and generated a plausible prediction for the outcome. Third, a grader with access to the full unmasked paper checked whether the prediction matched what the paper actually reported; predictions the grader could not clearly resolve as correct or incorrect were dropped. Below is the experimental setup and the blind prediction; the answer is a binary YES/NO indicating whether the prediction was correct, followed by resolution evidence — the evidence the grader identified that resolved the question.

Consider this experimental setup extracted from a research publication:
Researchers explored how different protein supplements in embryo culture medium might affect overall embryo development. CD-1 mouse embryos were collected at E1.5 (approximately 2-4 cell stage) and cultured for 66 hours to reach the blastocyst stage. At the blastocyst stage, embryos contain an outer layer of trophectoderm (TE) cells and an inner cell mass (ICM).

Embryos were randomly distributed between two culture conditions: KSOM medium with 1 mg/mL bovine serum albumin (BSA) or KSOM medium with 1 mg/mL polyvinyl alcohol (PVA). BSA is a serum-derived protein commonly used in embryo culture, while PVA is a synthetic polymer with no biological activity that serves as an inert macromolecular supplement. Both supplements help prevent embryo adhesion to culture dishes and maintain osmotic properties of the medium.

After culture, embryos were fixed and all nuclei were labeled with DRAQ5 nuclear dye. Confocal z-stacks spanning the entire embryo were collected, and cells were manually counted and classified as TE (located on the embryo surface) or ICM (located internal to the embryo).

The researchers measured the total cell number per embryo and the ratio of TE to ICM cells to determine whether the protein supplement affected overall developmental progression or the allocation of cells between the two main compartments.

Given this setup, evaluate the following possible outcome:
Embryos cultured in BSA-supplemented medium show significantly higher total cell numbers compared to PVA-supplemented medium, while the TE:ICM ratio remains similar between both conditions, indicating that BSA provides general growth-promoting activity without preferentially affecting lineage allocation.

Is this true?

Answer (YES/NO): NO